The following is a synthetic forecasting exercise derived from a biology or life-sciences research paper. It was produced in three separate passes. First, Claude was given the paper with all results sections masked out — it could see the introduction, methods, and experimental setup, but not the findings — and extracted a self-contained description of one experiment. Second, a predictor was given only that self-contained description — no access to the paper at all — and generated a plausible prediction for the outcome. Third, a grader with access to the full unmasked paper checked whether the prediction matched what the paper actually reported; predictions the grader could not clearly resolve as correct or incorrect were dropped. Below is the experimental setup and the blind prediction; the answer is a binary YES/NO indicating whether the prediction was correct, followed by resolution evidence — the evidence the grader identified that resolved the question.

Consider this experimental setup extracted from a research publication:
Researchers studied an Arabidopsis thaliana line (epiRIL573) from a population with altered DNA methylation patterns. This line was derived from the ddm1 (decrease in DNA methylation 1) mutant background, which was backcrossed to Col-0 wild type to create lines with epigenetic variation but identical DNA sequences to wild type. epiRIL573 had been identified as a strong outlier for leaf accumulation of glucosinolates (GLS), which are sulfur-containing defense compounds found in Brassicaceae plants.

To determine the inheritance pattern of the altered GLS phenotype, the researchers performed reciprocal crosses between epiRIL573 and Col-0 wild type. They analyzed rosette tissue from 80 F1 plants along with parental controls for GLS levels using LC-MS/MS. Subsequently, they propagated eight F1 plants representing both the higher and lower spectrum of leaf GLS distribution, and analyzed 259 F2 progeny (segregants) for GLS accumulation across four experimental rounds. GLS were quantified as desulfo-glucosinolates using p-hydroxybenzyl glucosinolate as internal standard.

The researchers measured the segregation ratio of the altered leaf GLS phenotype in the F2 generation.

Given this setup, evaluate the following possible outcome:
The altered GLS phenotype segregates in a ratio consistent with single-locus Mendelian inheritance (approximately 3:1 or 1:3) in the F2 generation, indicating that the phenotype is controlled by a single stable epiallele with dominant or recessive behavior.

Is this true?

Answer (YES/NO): NO